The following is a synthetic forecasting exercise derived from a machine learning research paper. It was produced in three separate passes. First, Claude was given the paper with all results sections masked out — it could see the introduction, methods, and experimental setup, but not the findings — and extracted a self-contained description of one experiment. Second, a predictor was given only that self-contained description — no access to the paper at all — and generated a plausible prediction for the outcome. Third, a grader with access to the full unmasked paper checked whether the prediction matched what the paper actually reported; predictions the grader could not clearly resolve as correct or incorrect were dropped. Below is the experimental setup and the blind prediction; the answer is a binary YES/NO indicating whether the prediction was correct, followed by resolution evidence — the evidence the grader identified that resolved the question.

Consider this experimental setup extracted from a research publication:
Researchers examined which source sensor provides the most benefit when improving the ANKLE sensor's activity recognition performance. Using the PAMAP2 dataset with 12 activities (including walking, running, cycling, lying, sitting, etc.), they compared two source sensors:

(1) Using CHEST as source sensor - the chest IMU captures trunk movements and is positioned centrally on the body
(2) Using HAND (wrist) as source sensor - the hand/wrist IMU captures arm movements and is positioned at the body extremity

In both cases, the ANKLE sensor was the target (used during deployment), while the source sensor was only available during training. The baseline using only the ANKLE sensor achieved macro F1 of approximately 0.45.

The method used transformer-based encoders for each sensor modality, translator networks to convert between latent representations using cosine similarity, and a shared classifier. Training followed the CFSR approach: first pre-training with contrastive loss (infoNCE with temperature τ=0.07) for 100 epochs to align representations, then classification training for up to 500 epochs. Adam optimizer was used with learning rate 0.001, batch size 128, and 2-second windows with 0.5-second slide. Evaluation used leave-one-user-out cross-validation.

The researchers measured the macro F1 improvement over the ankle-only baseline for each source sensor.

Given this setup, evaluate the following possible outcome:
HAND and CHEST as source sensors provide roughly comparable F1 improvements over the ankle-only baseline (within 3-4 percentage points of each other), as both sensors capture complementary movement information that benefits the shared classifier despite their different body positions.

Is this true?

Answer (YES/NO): YES